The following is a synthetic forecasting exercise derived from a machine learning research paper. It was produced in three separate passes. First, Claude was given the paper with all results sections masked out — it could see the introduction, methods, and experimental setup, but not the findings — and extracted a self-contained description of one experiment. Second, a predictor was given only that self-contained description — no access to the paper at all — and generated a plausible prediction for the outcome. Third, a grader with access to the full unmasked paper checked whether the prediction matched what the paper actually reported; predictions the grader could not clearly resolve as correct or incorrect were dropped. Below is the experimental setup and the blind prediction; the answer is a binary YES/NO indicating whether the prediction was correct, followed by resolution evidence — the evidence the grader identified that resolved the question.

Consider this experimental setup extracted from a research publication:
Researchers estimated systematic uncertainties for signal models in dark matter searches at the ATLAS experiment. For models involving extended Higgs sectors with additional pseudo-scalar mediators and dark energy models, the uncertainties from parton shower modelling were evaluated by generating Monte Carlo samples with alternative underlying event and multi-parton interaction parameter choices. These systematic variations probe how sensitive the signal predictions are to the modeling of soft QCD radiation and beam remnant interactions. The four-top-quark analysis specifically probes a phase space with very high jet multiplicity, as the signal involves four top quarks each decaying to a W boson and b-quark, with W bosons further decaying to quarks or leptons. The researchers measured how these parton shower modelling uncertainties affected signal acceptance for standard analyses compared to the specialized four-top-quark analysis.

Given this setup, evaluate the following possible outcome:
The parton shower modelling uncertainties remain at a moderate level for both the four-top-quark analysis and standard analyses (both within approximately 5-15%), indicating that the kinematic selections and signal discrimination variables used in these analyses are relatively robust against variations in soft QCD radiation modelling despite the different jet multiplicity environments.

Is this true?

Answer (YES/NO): NO